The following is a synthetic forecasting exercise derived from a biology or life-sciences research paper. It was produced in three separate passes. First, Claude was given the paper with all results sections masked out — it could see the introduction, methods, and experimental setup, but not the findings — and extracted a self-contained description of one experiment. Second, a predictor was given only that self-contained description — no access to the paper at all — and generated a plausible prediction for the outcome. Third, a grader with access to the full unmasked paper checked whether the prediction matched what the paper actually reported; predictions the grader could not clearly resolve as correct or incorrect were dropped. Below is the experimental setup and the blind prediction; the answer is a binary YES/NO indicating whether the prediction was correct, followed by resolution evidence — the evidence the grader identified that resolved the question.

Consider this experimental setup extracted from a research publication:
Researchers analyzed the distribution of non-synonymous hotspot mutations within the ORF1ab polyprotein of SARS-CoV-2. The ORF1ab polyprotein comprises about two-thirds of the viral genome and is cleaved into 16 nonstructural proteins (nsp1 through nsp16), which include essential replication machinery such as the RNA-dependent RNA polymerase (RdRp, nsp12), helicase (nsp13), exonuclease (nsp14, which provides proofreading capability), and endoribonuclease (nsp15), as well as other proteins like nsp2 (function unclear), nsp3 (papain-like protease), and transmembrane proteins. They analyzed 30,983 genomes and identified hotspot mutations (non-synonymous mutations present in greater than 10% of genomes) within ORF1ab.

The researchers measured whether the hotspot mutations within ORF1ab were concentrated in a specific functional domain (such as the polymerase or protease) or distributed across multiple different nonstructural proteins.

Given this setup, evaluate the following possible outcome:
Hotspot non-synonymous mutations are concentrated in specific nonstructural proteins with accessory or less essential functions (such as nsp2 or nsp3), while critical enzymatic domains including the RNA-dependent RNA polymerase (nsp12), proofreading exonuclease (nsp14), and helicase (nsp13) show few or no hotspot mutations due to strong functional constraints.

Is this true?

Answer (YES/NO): NO